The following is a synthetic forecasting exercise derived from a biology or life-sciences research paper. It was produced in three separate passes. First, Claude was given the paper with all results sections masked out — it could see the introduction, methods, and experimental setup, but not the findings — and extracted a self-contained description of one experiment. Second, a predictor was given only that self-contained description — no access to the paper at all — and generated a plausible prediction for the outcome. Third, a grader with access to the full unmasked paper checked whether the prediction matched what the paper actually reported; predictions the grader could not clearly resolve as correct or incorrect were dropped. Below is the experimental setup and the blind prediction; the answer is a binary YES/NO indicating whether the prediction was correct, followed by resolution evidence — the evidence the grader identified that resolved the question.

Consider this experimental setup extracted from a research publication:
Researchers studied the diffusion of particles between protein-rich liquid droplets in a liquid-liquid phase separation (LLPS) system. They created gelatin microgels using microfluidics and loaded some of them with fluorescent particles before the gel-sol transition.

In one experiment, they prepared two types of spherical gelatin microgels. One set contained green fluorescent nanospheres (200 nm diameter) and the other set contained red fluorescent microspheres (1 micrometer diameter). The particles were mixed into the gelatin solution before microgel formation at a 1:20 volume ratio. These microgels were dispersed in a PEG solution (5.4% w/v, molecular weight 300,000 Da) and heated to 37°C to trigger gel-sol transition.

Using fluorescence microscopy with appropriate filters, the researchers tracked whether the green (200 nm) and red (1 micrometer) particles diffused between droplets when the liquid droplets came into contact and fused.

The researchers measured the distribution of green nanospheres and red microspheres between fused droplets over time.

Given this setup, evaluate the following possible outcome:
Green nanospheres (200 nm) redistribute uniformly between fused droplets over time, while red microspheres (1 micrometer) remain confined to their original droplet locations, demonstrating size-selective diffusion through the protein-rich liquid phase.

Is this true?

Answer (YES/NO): NO